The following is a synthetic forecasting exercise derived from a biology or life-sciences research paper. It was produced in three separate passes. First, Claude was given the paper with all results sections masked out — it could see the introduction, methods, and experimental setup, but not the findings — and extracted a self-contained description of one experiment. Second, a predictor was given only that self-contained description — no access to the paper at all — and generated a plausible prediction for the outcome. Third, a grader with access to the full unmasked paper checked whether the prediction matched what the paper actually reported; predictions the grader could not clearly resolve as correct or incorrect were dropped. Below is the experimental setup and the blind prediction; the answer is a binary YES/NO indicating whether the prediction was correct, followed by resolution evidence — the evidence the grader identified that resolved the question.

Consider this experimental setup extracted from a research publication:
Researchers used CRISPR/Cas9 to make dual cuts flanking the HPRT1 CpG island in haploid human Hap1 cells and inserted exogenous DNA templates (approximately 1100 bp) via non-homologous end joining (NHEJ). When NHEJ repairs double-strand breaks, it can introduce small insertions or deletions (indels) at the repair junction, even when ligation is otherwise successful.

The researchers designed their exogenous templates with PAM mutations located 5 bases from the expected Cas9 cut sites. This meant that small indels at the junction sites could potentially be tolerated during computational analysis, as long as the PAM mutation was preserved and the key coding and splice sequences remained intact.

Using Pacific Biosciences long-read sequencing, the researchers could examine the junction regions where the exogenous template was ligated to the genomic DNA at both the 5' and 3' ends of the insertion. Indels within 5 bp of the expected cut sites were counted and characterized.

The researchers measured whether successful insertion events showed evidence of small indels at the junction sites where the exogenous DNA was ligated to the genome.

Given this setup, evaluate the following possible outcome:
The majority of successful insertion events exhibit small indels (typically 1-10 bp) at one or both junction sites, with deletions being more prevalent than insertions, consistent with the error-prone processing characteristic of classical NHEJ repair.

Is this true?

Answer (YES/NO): NO